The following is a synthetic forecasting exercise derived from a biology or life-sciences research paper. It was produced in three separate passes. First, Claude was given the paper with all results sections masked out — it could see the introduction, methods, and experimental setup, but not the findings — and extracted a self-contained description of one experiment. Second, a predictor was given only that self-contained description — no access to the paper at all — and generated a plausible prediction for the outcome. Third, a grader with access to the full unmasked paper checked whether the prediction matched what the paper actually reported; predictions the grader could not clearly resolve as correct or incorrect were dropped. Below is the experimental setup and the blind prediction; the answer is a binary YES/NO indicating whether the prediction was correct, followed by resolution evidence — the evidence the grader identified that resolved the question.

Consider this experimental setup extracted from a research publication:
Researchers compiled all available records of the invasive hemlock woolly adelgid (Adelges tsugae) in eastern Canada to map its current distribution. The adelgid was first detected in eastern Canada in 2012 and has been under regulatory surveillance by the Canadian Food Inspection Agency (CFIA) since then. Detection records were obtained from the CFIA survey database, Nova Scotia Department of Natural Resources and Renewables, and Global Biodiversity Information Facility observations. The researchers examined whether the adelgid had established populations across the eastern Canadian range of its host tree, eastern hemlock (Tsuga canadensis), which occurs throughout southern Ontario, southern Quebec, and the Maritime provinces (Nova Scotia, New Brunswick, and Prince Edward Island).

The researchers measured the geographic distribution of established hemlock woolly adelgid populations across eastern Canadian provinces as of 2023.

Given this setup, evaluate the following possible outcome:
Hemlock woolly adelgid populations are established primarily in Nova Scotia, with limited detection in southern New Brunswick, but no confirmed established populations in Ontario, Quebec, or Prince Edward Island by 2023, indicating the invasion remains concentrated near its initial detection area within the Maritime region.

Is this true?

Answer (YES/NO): NO